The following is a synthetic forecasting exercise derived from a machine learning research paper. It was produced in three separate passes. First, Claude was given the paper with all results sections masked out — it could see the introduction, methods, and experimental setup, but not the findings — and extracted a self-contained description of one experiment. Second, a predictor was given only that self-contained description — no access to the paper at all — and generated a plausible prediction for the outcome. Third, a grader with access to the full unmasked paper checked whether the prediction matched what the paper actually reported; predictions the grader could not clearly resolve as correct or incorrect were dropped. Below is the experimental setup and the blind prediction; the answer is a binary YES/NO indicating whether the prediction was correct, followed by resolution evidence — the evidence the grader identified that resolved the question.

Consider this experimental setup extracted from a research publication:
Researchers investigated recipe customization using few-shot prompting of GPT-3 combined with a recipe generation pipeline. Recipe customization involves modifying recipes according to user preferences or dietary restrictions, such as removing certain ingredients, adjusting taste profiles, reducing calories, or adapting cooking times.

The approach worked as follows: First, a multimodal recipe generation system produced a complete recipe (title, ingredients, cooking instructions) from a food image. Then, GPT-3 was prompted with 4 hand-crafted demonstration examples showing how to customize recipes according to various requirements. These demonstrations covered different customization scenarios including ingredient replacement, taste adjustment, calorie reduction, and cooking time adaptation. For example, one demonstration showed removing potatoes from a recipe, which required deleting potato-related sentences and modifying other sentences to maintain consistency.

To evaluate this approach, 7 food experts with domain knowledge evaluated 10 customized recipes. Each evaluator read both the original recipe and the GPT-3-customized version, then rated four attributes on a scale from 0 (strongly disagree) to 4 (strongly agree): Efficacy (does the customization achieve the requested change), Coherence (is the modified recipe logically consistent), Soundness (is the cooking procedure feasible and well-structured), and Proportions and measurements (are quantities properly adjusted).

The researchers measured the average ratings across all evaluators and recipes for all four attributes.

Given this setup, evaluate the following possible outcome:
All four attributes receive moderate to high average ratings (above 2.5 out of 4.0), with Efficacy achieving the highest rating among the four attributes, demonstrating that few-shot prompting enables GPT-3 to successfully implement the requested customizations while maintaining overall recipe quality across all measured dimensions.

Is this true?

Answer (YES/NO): NO